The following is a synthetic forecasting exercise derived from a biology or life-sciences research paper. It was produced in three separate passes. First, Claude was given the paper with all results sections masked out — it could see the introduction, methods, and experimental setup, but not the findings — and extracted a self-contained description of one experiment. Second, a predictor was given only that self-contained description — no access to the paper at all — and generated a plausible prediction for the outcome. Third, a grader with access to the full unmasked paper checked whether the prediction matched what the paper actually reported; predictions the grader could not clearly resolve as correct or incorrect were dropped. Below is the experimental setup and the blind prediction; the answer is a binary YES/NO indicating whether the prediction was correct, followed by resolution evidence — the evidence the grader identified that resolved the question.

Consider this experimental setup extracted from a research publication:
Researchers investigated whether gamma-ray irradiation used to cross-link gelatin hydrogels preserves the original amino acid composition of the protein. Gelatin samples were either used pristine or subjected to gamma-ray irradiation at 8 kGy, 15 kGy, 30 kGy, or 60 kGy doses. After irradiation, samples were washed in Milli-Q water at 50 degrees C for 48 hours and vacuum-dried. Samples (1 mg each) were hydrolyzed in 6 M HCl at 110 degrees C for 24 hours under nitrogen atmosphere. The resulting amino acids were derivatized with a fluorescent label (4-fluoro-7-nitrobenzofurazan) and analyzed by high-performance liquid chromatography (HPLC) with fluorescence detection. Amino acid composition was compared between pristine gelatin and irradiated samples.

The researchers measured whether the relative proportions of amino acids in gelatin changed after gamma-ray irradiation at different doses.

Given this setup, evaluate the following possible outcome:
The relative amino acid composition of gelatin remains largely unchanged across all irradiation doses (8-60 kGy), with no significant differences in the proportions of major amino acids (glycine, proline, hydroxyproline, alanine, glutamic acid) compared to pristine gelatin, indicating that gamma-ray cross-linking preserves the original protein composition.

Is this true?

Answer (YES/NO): YES